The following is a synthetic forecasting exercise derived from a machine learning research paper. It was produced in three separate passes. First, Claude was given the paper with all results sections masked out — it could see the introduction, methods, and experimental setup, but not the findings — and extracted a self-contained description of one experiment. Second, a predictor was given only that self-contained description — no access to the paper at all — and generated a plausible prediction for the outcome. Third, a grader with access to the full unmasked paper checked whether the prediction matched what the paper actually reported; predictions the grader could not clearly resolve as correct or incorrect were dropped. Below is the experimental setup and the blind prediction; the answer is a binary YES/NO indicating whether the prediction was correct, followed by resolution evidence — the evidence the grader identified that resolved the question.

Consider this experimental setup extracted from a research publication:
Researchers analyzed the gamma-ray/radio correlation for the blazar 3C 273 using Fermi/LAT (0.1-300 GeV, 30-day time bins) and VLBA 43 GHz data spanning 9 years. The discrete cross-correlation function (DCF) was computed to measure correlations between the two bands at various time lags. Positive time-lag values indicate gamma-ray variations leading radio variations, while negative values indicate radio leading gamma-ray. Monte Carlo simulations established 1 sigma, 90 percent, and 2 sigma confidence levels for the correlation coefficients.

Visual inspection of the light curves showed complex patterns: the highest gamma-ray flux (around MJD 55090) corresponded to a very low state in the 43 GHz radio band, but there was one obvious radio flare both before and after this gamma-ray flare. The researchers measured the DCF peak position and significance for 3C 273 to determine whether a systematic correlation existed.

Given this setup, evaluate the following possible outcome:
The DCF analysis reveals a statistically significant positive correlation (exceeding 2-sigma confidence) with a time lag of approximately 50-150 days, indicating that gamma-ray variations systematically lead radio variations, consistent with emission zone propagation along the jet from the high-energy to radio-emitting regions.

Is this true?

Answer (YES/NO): NO